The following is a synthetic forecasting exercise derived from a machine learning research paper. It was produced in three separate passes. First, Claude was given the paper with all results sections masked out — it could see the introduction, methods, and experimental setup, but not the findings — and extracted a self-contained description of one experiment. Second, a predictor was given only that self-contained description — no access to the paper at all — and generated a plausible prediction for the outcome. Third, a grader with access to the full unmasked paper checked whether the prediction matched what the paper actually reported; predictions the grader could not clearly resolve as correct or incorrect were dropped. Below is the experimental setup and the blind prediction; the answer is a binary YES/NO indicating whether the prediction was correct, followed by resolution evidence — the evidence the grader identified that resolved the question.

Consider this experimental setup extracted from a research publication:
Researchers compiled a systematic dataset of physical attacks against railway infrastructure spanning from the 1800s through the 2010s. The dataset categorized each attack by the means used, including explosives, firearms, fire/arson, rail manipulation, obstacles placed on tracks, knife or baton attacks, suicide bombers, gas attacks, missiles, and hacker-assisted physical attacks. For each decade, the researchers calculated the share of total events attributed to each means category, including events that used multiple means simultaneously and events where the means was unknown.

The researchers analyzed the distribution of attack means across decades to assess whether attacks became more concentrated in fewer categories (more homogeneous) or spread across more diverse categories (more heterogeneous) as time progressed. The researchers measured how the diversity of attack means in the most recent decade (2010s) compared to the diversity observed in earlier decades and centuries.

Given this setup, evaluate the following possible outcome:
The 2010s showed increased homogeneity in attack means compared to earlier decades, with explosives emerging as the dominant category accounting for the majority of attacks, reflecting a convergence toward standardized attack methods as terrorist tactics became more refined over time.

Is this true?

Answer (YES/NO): NO